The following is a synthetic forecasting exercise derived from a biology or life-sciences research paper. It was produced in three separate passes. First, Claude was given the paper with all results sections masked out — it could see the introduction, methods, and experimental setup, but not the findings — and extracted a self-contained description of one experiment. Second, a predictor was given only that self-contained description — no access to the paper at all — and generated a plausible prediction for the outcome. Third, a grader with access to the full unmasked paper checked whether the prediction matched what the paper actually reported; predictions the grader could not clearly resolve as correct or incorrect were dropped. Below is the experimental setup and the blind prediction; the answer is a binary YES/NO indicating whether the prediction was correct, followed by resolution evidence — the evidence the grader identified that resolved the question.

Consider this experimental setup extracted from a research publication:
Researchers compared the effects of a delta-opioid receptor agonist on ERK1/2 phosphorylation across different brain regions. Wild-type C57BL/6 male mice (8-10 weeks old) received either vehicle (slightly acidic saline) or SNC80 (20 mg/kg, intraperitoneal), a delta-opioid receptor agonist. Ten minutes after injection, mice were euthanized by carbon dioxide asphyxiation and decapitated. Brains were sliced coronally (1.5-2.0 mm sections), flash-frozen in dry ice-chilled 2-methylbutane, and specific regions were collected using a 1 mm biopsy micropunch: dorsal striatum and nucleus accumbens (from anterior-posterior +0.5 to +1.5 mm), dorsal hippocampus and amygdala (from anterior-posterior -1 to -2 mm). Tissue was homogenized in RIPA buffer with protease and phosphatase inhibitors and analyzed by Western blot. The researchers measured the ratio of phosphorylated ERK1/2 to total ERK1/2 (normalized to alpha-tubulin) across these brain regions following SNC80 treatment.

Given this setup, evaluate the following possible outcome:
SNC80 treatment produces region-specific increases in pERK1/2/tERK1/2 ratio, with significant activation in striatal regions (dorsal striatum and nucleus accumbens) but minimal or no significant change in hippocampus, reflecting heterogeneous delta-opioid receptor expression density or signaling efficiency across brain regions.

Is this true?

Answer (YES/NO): NO